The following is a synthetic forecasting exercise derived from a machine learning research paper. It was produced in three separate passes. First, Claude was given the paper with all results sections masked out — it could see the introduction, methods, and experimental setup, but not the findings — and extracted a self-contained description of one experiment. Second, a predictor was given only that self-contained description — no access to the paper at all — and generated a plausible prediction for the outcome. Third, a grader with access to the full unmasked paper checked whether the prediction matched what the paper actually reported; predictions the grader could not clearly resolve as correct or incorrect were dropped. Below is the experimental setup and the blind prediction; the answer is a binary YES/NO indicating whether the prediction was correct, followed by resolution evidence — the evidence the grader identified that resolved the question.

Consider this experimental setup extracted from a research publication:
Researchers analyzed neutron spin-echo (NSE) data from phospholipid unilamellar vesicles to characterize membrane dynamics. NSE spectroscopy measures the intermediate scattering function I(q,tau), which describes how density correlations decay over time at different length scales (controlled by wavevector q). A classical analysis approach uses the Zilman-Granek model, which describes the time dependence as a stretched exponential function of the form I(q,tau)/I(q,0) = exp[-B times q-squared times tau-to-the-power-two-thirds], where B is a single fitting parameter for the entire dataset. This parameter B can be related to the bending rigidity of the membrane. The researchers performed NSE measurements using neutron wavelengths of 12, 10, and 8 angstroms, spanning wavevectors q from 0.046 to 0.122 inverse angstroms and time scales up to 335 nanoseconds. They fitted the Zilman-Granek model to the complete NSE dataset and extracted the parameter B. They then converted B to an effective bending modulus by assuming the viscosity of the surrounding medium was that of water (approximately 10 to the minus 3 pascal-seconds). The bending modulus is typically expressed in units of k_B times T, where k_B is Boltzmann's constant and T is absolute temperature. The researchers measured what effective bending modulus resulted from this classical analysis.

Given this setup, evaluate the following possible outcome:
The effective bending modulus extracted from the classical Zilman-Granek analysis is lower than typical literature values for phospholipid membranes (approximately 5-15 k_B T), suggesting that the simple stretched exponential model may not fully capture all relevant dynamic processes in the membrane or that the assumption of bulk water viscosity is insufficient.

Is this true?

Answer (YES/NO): NO